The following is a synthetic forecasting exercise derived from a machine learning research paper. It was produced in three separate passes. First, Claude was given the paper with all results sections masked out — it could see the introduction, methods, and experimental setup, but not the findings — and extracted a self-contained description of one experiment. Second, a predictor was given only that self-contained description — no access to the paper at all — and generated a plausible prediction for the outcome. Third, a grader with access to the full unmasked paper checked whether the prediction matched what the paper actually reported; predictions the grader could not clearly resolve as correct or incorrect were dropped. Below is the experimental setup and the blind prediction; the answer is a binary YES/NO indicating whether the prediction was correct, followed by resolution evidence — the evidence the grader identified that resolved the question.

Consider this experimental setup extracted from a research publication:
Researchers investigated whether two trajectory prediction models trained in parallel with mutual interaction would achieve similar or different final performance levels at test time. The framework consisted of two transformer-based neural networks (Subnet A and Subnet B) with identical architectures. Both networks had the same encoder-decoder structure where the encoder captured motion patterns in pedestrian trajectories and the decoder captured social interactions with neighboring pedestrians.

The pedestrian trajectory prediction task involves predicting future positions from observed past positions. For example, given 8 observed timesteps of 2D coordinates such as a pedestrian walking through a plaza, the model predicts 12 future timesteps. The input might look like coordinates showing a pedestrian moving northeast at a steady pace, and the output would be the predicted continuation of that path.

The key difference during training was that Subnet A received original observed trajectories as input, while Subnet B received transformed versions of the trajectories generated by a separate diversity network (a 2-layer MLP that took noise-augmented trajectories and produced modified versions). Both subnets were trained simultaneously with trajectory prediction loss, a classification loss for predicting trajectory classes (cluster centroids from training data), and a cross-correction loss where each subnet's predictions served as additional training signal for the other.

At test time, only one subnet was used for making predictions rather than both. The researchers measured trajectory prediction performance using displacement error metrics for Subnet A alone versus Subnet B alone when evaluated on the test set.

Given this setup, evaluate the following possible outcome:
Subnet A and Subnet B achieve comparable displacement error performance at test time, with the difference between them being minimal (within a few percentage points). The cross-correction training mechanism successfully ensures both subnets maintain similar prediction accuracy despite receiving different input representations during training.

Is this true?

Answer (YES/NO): YES